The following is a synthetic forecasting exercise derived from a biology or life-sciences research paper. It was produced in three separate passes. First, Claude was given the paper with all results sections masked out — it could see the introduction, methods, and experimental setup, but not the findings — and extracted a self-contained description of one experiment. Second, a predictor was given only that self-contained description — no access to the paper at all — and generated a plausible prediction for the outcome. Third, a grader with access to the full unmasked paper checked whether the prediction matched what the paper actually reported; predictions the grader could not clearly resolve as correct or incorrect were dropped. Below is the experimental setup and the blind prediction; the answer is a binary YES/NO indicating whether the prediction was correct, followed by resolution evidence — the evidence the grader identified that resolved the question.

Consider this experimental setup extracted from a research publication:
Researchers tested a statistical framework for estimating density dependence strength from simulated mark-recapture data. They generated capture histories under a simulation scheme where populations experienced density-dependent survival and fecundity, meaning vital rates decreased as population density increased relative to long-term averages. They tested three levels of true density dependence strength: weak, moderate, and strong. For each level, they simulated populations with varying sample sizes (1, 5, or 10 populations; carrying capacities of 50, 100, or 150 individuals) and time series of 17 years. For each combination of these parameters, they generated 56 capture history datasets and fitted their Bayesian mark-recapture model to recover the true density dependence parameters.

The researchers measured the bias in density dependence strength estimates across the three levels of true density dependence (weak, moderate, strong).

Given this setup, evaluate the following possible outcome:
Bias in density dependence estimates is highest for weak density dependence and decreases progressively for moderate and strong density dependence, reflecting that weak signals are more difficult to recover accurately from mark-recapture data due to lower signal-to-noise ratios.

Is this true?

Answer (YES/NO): NO